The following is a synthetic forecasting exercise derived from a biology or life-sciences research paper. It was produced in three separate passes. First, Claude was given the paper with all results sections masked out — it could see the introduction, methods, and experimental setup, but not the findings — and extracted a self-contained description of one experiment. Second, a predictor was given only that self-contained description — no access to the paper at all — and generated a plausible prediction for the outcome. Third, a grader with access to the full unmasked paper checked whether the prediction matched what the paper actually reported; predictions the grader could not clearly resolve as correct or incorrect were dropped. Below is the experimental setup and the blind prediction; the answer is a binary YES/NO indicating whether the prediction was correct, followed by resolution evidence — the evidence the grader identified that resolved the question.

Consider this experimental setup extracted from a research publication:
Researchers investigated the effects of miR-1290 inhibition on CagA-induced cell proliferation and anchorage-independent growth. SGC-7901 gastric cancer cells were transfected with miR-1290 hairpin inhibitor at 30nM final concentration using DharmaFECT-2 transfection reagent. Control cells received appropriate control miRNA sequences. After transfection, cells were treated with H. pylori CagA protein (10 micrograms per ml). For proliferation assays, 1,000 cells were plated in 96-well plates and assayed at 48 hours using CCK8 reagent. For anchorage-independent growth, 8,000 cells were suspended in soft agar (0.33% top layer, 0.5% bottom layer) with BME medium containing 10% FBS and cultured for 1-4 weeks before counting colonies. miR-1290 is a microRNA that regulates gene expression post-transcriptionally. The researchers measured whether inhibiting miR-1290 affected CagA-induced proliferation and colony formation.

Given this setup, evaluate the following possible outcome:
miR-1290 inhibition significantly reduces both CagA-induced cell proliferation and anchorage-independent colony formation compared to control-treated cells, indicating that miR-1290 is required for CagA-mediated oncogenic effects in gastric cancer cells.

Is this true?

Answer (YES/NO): YES